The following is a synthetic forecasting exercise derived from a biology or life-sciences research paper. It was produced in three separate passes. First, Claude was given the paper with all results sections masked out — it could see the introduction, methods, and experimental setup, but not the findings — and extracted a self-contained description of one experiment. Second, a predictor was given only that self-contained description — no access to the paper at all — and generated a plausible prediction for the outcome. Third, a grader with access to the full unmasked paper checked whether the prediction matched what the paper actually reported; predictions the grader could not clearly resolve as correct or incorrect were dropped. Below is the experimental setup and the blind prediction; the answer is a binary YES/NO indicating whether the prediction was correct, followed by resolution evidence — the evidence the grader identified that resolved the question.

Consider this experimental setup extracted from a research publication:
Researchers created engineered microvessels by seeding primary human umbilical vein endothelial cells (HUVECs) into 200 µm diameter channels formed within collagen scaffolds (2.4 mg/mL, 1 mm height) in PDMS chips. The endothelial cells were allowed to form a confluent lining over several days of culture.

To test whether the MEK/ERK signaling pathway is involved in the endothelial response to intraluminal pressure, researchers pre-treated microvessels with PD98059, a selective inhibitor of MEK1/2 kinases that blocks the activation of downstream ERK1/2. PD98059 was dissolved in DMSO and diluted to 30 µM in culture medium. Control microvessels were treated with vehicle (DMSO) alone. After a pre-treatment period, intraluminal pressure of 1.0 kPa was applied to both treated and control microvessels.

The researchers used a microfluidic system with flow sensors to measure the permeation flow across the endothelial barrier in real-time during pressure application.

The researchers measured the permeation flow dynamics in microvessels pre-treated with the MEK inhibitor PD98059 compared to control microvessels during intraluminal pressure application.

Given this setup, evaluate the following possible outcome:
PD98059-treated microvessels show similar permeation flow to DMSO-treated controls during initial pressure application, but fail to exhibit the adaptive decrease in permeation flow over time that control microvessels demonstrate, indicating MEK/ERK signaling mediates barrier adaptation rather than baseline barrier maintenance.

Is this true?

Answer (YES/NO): NO